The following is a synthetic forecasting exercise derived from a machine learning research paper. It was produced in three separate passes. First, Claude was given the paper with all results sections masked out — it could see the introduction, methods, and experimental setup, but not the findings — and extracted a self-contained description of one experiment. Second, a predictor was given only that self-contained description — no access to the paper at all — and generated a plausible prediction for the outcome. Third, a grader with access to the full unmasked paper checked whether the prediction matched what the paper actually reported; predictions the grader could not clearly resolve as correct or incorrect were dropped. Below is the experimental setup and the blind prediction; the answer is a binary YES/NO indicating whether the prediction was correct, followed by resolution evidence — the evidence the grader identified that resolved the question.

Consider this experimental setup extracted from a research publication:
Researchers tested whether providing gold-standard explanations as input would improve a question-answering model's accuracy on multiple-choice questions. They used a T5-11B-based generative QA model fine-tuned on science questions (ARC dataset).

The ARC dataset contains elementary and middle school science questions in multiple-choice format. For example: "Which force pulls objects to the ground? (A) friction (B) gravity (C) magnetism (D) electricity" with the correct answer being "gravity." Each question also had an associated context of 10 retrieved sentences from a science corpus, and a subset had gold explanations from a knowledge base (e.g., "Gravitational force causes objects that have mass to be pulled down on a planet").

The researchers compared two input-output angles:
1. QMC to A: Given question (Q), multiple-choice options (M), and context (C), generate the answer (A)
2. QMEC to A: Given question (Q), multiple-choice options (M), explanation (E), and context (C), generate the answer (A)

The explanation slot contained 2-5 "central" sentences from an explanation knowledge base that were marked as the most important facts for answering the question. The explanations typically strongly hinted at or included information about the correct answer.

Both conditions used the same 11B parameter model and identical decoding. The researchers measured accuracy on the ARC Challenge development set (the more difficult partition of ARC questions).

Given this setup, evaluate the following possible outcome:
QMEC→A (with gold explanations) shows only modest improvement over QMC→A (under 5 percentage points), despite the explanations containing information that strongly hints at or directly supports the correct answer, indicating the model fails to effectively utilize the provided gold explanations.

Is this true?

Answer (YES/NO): NO